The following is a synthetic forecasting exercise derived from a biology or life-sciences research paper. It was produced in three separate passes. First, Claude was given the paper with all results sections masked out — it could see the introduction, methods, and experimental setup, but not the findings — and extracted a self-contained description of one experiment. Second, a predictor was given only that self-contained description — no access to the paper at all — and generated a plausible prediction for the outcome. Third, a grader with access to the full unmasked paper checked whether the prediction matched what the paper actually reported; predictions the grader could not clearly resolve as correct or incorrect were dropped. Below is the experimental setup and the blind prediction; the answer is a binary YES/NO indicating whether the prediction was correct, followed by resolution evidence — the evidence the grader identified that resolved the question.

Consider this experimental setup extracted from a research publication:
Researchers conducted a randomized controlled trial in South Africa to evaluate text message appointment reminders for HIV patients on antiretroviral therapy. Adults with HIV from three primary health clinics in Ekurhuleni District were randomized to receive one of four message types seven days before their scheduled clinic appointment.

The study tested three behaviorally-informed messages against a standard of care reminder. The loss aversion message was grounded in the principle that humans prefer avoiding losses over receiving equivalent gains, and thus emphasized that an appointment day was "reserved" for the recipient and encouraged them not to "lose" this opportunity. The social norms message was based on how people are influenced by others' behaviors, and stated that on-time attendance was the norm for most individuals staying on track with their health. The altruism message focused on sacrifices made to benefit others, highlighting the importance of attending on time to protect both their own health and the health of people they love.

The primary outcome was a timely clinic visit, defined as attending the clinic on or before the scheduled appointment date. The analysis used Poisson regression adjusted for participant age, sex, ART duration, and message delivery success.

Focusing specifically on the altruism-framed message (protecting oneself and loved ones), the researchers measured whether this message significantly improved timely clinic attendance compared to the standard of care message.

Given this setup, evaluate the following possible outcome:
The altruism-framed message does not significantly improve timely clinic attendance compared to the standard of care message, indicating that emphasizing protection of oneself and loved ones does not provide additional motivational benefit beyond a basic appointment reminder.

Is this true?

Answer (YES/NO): YES